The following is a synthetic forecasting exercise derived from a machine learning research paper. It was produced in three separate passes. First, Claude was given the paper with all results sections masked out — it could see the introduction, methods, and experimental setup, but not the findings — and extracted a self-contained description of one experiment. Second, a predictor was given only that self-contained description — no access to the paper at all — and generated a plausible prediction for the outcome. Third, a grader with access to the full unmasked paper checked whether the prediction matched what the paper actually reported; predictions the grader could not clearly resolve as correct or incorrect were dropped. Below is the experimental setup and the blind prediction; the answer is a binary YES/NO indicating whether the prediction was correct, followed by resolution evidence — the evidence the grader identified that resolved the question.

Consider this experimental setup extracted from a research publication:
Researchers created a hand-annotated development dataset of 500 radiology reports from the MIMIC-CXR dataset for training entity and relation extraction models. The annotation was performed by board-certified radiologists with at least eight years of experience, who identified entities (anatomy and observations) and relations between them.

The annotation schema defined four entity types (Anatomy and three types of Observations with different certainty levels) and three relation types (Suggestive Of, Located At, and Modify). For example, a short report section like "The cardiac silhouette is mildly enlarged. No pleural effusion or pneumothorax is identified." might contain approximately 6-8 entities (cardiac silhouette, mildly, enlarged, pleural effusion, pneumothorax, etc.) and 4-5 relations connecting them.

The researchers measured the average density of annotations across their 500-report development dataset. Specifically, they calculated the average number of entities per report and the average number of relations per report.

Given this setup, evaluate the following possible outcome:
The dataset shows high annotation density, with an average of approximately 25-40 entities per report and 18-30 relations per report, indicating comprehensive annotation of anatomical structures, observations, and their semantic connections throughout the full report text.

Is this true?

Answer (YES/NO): YES